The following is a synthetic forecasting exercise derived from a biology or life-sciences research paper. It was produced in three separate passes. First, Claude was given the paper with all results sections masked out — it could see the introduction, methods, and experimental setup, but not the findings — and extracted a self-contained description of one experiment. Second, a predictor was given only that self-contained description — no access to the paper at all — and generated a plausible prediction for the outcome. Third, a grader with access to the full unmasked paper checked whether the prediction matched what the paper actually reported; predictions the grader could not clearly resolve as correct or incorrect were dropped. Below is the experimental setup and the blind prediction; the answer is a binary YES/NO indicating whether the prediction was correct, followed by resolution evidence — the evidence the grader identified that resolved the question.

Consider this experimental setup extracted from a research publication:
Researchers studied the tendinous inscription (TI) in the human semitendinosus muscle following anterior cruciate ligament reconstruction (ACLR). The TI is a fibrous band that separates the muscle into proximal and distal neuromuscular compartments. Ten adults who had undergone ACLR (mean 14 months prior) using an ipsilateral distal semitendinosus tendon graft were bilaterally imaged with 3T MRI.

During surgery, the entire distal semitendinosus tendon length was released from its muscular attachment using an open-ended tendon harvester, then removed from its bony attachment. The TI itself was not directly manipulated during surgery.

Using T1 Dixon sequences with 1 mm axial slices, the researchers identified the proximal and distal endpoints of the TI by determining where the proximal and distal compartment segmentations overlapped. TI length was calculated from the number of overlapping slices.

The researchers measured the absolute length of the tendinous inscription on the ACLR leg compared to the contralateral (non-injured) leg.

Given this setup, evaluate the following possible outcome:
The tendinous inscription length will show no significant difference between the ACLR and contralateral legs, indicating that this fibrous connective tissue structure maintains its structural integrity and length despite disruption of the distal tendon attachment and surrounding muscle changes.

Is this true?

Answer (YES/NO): NO